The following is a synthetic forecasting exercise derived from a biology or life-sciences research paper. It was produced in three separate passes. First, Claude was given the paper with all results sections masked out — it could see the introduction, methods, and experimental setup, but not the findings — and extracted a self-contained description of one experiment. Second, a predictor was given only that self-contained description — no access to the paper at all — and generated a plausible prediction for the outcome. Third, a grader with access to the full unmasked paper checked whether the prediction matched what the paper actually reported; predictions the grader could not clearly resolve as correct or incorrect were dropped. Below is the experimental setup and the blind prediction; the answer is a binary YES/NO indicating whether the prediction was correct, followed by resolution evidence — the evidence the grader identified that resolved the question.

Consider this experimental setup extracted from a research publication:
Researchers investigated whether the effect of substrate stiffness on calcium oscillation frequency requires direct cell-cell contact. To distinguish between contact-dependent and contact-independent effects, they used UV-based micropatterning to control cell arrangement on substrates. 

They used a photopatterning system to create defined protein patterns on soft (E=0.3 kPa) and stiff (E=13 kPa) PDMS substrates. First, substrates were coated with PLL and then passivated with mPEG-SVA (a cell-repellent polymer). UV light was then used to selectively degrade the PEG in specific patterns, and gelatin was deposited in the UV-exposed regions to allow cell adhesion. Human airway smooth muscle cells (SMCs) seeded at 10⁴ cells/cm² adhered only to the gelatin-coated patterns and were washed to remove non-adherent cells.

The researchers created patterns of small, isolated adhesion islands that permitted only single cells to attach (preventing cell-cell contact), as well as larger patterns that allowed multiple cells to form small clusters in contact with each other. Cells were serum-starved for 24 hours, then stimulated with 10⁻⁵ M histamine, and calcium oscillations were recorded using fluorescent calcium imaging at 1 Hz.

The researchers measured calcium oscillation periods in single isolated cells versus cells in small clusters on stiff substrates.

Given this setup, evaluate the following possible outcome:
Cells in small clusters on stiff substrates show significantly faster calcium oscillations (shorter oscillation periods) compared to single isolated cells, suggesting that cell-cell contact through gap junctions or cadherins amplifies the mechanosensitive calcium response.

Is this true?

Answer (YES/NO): NO